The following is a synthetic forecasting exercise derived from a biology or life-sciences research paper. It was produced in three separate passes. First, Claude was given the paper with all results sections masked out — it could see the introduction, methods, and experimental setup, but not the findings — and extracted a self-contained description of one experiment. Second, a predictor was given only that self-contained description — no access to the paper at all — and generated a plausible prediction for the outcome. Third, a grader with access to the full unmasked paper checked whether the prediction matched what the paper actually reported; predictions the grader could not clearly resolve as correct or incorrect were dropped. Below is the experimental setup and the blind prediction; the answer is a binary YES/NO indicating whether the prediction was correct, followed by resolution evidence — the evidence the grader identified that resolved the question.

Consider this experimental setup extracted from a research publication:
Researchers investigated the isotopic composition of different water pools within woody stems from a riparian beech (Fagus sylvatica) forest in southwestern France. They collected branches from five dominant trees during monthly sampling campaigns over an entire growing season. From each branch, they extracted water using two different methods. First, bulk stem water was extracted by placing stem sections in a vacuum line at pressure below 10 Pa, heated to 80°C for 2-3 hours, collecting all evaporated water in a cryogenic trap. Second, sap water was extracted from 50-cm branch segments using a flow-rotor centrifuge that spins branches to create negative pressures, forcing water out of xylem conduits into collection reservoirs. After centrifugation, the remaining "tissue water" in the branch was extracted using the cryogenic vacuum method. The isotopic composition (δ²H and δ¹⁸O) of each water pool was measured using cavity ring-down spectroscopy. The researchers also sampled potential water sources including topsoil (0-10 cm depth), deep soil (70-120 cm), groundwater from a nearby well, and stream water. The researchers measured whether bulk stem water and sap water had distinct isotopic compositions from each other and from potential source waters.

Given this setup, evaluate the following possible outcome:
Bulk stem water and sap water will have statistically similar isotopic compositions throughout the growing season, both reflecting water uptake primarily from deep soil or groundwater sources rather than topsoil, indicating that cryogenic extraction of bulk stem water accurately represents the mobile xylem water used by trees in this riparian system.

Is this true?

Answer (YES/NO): NO